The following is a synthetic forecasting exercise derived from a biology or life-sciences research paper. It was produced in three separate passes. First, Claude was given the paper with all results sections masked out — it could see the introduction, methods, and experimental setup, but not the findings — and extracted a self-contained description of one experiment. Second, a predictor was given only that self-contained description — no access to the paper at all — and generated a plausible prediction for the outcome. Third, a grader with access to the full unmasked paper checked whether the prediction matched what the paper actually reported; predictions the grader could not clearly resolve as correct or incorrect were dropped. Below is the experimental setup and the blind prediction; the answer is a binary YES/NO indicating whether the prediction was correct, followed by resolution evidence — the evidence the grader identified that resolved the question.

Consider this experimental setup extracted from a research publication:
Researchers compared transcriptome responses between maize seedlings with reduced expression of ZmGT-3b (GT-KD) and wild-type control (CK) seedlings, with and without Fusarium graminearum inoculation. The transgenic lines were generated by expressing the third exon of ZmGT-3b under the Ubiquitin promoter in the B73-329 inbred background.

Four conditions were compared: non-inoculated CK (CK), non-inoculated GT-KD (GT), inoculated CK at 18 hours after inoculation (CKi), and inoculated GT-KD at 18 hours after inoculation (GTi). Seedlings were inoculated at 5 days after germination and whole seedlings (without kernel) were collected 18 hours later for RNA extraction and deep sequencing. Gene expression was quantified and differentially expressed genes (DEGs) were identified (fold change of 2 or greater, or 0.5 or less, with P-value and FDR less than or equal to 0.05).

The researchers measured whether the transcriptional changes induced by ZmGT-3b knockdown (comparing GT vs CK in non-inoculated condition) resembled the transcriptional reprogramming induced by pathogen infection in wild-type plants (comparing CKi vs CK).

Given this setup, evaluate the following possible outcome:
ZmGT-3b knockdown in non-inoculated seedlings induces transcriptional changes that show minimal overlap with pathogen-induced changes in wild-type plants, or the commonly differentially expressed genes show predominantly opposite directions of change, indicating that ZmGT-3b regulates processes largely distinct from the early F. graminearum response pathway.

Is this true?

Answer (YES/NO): NO